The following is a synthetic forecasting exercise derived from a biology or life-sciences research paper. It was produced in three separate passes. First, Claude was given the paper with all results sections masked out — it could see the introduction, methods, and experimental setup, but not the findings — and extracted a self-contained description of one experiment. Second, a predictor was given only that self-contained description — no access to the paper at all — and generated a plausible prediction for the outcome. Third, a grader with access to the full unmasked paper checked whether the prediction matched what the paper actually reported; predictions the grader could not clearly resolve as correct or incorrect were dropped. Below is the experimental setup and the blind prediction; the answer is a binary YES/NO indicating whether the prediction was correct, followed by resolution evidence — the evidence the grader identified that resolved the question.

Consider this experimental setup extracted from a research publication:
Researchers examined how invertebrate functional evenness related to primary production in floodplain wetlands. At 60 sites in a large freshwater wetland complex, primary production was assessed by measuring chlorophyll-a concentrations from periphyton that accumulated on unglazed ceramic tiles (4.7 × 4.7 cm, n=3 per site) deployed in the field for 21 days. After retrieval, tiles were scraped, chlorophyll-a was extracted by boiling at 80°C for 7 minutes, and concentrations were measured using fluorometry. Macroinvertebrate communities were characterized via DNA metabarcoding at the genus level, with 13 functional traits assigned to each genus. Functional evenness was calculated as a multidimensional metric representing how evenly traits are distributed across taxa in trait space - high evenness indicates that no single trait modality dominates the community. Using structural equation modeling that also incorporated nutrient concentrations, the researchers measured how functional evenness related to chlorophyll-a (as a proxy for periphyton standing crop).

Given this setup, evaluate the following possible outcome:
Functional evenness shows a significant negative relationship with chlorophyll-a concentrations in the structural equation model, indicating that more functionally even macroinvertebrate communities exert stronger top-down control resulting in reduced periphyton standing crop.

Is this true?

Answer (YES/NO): NO